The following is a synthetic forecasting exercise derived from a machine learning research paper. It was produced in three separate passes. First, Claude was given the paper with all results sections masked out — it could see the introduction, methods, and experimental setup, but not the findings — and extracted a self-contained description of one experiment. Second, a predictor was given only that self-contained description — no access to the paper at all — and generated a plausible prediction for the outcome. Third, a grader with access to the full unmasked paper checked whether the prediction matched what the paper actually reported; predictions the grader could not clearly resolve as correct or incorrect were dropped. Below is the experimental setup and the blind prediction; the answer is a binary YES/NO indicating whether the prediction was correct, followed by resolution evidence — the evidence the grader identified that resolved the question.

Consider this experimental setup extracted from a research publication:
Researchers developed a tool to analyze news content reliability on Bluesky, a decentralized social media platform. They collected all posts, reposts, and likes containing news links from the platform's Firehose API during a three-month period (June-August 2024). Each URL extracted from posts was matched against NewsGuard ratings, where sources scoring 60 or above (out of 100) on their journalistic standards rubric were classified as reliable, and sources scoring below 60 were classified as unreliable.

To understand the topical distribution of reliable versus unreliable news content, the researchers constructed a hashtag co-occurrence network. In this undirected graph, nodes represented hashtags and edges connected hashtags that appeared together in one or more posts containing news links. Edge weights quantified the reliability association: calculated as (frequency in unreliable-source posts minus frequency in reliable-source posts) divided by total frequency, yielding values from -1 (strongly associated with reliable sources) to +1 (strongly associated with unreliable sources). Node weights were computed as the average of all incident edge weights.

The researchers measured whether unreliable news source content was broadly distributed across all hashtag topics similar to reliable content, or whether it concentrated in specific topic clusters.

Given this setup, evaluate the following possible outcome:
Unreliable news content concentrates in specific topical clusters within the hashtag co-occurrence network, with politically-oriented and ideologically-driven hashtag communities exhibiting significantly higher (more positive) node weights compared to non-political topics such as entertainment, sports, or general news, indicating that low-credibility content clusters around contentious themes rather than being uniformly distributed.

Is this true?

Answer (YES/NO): YES